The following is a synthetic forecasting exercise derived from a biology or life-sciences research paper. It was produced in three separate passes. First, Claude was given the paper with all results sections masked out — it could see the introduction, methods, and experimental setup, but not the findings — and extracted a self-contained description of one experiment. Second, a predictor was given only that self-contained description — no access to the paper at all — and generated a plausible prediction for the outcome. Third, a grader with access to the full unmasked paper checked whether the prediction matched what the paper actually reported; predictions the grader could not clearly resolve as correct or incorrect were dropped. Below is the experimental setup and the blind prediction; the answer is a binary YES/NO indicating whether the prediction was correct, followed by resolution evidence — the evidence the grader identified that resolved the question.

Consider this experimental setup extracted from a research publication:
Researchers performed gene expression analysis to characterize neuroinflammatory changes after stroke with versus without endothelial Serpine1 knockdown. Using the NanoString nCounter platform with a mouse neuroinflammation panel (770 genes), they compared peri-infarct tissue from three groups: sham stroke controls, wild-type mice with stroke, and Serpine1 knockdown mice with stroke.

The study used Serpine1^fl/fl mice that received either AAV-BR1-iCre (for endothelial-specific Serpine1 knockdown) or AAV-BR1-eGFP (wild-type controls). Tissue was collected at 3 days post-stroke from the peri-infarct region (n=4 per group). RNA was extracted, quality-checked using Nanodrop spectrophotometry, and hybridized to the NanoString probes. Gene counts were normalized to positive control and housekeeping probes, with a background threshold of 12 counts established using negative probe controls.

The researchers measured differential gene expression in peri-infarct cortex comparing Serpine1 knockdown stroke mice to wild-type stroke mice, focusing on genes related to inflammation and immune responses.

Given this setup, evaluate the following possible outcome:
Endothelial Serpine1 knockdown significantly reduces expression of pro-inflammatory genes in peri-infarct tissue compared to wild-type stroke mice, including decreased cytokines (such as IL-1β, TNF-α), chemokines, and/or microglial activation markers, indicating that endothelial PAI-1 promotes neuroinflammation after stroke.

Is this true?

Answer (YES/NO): YES